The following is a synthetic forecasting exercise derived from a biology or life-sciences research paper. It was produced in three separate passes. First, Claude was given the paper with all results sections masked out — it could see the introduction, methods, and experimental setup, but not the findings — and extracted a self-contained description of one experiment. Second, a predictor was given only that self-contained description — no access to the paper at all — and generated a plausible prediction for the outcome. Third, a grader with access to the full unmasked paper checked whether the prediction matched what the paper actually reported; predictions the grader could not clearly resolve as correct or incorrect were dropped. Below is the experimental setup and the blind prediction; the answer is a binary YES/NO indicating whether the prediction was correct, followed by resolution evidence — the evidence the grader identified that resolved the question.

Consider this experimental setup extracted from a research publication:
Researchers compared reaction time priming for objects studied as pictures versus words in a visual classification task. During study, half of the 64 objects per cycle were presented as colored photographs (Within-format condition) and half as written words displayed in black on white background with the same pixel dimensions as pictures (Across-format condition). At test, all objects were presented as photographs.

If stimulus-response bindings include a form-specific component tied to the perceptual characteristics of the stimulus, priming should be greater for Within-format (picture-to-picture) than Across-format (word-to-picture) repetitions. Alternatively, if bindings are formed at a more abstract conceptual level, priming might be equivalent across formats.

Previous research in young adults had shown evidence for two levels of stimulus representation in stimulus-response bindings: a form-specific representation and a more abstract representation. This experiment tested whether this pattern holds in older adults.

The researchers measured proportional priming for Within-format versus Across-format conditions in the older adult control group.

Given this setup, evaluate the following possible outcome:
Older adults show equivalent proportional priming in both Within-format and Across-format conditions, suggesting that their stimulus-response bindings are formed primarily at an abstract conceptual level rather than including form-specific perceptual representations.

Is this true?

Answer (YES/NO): NO